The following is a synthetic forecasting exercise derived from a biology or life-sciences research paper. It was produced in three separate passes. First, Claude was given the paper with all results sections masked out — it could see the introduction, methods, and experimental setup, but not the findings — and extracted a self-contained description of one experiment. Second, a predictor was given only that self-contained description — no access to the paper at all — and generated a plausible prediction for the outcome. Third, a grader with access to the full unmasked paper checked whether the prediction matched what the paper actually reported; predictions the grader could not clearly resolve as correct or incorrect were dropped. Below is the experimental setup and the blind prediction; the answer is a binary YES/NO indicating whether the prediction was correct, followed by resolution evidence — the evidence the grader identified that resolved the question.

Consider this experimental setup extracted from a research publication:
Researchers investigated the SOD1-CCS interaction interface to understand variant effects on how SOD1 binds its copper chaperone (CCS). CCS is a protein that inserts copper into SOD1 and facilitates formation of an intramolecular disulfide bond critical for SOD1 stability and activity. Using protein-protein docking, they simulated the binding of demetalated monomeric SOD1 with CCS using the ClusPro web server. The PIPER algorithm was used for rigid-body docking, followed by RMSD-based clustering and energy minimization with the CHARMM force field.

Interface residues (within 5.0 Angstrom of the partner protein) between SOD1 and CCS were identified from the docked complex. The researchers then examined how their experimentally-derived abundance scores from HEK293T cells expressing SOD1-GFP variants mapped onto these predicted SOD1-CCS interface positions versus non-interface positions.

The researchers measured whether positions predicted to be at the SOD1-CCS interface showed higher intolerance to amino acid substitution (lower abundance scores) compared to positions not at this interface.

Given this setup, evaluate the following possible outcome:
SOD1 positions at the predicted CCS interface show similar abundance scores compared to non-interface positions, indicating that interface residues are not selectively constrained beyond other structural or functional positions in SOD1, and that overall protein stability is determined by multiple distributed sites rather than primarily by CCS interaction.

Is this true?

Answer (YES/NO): YES